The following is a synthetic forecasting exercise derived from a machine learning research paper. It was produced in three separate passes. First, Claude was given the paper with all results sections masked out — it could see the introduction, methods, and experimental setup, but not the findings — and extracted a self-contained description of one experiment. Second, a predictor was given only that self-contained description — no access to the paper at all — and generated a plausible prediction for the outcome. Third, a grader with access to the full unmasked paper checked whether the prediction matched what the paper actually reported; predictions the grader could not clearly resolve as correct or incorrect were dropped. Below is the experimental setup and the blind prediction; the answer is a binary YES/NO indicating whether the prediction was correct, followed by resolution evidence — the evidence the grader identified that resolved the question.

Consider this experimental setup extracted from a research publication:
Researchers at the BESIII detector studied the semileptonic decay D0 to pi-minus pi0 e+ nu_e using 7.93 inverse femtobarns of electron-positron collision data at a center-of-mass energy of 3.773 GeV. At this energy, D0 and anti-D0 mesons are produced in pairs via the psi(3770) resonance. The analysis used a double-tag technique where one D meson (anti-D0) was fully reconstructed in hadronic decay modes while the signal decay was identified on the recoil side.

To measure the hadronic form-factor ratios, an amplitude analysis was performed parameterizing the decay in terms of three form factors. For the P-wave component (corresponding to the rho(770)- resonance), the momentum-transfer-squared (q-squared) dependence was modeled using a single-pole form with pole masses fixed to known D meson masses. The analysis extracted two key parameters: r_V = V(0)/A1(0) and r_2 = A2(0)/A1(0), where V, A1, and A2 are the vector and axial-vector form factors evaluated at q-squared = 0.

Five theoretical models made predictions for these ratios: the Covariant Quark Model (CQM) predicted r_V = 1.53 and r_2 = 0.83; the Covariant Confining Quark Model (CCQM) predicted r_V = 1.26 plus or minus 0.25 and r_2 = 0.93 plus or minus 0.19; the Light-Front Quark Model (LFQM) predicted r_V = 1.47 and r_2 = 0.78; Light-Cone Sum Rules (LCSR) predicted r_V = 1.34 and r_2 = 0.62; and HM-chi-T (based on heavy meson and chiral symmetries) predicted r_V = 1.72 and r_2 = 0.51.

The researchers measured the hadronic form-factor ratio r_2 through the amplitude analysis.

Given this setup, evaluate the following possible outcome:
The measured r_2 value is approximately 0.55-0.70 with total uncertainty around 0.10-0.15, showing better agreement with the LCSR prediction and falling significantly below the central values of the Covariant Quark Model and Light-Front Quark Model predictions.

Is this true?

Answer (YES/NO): NO